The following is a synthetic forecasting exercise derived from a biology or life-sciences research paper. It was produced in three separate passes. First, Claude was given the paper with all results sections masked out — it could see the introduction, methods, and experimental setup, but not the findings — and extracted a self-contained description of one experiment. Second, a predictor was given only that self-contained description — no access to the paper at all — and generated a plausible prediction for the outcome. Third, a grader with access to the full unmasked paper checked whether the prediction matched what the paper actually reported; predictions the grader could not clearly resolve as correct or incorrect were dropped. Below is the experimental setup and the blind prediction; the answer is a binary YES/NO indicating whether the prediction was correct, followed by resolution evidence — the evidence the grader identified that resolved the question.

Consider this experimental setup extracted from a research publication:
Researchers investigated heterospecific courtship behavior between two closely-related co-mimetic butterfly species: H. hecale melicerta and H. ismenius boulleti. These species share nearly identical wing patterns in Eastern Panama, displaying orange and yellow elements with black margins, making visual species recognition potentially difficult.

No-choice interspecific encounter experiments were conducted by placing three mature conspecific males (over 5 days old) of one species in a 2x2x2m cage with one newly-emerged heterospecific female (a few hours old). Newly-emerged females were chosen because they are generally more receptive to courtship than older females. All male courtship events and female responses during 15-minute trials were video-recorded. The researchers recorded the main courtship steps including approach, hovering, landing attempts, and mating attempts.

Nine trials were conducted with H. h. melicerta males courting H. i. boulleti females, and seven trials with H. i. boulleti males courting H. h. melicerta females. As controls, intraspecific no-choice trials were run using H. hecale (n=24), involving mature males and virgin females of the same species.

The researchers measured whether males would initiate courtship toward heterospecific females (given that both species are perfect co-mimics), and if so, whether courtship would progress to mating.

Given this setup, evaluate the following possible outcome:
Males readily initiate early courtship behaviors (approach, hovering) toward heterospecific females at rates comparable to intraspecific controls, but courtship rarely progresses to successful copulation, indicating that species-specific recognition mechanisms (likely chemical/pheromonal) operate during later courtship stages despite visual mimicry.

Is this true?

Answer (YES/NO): NO